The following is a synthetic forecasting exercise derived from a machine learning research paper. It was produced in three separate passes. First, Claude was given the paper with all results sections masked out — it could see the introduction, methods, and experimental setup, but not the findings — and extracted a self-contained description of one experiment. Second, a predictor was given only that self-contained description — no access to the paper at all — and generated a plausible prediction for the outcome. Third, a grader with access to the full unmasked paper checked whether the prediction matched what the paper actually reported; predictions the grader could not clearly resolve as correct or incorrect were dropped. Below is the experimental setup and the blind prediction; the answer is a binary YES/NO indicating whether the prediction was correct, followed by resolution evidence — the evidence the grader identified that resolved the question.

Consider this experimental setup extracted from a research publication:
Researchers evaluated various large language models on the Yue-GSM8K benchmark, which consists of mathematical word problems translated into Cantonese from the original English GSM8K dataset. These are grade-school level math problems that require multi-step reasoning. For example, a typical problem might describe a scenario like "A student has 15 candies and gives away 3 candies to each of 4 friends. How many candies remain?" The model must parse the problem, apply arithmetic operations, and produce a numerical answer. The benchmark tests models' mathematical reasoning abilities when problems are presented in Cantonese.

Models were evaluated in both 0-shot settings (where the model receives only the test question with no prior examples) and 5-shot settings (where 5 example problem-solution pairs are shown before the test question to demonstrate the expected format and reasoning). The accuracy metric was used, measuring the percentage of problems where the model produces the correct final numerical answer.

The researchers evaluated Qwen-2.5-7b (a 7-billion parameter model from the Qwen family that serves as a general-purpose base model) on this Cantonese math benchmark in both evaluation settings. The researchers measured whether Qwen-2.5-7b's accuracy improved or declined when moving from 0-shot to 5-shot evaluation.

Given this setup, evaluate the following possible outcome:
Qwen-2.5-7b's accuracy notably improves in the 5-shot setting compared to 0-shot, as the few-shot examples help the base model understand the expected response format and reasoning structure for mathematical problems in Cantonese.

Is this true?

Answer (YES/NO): NO